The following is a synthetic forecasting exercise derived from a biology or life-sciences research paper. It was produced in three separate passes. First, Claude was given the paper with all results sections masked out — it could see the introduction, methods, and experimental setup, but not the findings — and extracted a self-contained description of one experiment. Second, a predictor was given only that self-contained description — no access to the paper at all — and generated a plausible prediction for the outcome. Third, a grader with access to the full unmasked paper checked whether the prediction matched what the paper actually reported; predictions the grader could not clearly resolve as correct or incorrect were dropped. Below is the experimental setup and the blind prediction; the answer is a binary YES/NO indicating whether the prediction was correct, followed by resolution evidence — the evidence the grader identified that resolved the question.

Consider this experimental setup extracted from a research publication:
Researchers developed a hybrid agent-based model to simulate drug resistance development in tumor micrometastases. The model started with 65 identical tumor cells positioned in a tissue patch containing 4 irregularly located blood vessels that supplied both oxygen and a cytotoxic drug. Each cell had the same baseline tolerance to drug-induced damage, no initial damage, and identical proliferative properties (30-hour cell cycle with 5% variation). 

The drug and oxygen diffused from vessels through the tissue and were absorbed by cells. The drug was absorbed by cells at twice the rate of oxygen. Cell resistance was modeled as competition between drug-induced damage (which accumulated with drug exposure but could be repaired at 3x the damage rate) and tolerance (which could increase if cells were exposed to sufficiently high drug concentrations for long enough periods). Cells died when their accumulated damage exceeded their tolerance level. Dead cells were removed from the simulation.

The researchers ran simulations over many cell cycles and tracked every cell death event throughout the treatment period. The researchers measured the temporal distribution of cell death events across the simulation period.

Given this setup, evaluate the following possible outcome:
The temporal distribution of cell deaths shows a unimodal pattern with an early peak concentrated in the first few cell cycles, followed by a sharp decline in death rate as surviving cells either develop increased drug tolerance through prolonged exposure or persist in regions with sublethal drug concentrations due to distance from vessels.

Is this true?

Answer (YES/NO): NO